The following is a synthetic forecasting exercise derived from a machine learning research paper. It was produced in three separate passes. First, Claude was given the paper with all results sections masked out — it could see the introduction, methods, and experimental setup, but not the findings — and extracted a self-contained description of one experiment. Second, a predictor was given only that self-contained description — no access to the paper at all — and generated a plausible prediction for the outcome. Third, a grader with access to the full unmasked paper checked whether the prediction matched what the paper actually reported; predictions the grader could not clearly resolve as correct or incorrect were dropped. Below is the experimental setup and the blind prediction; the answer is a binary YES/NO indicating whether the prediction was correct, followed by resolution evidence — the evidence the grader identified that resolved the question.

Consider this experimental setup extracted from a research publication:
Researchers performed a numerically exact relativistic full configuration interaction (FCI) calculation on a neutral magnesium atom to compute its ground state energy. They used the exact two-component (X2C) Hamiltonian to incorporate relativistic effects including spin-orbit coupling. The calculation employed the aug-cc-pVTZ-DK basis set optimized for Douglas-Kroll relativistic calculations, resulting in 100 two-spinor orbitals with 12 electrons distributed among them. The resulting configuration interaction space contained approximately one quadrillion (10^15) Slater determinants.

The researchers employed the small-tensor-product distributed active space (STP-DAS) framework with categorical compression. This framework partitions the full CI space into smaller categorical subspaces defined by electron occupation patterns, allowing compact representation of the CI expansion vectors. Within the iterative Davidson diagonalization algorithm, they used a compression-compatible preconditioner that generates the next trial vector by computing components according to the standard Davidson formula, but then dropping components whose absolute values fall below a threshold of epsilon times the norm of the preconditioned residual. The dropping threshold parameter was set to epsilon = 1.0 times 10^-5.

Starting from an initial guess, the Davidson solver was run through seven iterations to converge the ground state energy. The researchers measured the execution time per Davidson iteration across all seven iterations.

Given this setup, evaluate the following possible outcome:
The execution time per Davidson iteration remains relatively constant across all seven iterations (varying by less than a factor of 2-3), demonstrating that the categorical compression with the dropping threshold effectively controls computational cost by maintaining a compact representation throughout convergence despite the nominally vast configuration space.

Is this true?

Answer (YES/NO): NO